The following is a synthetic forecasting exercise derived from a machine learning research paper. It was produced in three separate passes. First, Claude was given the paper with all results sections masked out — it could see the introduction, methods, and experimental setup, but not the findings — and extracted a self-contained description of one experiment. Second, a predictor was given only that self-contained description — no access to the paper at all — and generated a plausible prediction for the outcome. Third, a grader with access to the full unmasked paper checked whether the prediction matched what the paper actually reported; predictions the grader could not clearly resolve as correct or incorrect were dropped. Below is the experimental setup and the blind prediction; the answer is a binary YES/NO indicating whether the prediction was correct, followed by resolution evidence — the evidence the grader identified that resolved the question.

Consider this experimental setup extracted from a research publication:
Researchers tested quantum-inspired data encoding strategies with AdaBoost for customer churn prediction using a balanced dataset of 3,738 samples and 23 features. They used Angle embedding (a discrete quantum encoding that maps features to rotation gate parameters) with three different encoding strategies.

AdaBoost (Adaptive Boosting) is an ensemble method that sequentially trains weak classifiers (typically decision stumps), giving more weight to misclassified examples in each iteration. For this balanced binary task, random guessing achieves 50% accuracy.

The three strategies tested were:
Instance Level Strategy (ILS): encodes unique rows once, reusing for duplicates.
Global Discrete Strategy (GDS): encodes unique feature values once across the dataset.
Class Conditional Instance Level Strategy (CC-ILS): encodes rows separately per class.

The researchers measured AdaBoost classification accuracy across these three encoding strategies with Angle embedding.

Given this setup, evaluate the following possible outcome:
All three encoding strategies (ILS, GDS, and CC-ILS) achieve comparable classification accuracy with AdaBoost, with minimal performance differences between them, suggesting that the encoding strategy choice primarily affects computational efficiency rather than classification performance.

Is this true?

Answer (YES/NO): NO